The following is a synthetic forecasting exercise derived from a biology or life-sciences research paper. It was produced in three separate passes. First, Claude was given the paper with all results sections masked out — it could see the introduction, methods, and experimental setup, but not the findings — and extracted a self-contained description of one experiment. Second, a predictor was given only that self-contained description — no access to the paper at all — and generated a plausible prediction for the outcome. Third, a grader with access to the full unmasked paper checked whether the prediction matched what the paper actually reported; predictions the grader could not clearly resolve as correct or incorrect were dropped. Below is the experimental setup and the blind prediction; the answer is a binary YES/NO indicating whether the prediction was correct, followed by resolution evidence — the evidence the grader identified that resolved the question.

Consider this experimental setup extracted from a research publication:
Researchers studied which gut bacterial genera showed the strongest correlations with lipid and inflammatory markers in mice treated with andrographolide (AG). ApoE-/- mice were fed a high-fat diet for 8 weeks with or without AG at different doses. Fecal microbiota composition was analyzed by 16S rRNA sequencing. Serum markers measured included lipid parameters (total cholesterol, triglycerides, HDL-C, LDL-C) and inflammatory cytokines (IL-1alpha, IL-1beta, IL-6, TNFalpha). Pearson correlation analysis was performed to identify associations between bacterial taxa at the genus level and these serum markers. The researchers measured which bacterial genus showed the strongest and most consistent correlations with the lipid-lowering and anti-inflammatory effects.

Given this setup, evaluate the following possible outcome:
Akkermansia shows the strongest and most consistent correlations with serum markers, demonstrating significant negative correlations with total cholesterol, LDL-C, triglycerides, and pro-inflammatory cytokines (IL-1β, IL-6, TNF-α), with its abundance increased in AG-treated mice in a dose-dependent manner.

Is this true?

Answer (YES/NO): NO